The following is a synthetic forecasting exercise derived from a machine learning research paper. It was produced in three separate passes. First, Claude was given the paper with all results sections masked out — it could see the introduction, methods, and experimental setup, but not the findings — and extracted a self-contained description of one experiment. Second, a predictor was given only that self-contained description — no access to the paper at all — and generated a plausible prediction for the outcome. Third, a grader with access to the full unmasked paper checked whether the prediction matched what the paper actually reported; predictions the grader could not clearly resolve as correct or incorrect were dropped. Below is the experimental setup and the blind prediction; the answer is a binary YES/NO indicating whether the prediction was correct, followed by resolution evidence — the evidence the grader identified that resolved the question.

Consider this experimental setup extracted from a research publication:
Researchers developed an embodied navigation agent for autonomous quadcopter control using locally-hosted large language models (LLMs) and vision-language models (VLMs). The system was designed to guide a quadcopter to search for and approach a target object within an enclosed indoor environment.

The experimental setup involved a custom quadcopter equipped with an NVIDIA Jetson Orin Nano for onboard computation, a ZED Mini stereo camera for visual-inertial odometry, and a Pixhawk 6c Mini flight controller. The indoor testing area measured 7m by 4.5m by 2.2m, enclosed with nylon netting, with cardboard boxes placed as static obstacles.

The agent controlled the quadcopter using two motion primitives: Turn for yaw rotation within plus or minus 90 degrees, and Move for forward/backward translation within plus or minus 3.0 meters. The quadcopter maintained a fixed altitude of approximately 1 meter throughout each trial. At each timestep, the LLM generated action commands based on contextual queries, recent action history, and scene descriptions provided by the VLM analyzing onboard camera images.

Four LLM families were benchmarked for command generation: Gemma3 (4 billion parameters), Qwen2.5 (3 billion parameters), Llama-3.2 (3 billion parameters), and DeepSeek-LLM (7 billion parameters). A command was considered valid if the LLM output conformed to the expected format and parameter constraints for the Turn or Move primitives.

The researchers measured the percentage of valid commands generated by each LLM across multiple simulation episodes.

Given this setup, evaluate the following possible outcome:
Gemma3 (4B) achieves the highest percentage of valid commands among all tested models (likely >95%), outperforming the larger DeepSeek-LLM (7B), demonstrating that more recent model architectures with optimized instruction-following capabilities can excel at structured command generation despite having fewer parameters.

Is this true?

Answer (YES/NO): NO